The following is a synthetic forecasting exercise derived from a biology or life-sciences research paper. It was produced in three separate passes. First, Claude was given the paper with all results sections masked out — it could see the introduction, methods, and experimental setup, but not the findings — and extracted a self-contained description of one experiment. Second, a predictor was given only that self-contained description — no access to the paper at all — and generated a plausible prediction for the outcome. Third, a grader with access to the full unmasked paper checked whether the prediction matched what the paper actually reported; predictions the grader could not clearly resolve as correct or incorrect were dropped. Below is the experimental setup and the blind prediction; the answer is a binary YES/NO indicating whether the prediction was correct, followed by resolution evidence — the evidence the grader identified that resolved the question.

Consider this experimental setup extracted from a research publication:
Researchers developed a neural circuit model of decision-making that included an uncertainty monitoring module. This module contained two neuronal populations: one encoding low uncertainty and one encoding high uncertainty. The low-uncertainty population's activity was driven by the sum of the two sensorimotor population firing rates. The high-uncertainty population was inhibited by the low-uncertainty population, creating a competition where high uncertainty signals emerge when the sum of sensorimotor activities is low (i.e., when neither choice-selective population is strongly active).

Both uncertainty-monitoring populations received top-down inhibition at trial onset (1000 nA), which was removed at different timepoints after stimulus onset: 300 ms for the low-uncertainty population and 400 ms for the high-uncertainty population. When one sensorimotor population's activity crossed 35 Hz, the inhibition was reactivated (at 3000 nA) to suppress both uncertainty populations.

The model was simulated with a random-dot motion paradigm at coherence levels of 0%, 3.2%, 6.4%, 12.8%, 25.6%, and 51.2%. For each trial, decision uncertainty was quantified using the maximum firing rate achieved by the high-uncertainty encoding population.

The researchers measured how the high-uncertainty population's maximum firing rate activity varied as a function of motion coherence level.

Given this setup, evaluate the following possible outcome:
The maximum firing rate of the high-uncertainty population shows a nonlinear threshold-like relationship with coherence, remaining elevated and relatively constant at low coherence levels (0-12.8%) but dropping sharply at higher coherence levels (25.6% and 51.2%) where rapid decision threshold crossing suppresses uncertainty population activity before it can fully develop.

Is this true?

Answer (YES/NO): NO